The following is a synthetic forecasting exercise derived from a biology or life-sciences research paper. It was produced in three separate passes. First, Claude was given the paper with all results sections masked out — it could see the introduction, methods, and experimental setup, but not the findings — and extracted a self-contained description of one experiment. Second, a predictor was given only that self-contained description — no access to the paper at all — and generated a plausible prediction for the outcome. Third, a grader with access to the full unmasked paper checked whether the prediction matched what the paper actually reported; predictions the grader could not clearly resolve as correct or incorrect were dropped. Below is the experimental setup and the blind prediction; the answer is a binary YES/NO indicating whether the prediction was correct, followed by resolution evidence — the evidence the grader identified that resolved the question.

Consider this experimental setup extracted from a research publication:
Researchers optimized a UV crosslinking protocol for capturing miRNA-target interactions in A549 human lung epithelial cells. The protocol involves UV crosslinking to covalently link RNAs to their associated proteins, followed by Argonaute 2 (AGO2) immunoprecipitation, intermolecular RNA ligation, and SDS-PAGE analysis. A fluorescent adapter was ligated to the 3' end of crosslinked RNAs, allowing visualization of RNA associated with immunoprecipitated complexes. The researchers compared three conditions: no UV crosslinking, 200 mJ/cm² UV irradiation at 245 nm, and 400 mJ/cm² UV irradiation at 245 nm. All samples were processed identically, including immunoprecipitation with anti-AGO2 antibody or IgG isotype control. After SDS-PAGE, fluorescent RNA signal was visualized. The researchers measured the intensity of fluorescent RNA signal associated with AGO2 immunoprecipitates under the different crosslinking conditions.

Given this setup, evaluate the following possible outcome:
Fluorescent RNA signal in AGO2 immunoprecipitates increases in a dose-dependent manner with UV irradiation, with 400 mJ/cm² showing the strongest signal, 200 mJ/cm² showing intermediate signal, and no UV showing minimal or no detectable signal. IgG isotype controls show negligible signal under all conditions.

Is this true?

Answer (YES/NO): NO